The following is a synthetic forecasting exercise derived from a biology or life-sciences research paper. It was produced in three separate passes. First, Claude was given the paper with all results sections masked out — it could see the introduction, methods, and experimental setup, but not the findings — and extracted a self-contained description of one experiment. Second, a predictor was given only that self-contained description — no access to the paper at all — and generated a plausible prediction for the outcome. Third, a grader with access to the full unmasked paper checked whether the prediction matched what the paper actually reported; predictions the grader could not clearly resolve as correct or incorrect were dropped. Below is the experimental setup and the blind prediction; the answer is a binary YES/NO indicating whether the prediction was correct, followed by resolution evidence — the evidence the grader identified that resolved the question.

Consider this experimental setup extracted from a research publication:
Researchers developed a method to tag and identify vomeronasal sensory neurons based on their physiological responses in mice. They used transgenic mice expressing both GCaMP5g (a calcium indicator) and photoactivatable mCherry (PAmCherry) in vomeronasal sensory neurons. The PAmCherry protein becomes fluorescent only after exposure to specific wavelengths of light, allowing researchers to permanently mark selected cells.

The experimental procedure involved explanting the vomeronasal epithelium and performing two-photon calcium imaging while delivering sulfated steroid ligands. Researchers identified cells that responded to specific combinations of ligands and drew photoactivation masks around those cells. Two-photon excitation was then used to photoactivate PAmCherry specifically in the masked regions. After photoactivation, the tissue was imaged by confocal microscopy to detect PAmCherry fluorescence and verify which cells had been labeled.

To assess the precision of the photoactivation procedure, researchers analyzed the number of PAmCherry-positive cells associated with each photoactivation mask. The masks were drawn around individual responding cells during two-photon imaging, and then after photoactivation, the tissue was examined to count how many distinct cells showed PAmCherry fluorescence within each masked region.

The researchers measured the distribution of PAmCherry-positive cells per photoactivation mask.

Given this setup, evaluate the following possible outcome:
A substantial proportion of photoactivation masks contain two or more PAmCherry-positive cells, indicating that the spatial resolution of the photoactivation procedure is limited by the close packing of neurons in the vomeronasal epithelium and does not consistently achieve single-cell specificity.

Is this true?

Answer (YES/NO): NO